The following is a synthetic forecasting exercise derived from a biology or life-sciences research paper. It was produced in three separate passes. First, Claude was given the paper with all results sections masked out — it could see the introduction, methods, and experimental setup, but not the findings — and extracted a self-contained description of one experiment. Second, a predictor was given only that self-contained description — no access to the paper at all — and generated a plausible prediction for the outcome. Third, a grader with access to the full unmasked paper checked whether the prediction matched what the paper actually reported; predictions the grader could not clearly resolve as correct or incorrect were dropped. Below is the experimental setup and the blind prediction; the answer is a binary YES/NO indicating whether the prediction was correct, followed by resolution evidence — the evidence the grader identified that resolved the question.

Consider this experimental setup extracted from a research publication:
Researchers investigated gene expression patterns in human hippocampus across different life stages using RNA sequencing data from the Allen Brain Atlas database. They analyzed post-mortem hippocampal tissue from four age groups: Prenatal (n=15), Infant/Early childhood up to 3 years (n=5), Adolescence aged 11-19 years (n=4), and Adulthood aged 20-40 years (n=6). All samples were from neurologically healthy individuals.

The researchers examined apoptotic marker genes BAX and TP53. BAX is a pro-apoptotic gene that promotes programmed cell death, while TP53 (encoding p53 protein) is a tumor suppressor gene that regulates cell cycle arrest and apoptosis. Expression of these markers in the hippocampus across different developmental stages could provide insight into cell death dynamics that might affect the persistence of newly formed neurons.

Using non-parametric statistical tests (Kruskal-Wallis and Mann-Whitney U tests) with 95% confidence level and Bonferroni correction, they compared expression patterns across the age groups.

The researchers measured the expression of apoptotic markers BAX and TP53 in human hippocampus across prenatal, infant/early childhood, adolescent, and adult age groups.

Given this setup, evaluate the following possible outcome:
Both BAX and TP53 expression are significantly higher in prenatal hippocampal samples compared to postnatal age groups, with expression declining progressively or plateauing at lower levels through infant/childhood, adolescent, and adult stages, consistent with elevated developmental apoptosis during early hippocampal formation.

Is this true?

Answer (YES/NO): YES